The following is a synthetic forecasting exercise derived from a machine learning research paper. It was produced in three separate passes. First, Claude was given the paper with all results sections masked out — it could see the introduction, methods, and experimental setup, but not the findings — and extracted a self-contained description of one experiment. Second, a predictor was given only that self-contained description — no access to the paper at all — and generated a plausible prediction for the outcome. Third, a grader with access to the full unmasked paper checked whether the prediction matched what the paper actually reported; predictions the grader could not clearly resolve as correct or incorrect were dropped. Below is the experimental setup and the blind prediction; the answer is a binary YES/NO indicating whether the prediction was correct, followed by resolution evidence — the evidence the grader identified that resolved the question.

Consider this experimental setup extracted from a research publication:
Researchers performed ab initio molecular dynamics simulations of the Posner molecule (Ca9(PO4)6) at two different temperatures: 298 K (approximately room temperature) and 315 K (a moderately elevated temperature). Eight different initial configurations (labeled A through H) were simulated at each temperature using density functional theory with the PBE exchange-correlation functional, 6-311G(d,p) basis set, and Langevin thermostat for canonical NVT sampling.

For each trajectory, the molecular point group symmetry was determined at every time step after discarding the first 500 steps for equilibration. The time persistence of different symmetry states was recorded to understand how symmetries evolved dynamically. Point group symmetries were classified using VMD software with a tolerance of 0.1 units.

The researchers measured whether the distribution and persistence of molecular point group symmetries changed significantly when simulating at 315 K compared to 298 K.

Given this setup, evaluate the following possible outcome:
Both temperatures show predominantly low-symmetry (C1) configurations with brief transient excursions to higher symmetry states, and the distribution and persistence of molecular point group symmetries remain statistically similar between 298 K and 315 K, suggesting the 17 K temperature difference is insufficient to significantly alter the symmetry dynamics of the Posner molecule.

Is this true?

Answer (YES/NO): NO